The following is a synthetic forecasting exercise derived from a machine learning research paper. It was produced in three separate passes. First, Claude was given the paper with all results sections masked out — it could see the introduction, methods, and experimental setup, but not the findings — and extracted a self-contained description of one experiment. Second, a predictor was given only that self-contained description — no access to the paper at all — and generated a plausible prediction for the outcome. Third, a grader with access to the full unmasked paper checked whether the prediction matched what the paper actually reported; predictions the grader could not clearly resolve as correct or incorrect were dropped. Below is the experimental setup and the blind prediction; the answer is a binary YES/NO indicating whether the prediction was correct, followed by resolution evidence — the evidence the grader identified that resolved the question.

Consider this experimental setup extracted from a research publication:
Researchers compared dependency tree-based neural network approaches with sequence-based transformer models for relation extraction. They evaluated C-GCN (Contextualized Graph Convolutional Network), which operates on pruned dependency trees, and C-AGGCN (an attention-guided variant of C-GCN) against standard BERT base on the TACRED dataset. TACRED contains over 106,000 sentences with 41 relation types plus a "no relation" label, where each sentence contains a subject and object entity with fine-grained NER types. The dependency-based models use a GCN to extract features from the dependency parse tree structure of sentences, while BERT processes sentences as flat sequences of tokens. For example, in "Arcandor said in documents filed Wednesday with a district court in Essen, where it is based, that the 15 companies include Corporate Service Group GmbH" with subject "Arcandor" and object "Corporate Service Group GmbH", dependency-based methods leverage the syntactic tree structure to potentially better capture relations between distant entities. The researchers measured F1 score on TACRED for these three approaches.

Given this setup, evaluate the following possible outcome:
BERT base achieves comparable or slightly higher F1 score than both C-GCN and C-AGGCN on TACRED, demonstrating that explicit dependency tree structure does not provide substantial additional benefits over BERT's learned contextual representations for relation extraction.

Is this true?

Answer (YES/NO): YES